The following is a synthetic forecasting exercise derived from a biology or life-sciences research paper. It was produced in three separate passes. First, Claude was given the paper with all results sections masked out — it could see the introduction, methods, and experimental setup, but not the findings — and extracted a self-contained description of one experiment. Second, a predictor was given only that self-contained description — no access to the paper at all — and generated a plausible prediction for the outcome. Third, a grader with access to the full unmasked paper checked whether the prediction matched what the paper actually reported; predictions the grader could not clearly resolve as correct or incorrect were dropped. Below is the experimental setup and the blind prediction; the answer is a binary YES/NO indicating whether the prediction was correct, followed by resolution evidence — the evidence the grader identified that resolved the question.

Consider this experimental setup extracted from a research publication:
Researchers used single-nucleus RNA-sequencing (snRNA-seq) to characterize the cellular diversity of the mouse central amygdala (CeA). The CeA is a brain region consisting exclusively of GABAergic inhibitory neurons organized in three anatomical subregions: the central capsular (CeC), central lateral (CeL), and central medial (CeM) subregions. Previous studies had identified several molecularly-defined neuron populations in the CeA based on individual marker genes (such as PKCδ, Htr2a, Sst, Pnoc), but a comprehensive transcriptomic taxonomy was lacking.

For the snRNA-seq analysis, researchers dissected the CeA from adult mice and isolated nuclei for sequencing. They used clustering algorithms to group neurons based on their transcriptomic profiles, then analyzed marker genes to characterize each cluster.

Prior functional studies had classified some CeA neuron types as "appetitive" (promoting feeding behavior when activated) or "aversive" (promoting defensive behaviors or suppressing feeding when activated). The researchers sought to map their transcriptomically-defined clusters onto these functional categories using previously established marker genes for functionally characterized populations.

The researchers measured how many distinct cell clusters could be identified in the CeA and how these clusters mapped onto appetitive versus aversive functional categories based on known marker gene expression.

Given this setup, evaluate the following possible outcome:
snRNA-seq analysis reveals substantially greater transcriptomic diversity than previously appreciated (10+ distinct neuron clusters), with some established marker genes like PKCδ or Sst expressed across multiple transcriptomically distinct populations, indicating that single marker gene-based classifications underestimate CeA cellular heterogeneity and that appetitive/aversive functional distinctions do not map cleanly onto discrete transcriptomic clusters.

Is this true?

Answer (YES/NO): NO